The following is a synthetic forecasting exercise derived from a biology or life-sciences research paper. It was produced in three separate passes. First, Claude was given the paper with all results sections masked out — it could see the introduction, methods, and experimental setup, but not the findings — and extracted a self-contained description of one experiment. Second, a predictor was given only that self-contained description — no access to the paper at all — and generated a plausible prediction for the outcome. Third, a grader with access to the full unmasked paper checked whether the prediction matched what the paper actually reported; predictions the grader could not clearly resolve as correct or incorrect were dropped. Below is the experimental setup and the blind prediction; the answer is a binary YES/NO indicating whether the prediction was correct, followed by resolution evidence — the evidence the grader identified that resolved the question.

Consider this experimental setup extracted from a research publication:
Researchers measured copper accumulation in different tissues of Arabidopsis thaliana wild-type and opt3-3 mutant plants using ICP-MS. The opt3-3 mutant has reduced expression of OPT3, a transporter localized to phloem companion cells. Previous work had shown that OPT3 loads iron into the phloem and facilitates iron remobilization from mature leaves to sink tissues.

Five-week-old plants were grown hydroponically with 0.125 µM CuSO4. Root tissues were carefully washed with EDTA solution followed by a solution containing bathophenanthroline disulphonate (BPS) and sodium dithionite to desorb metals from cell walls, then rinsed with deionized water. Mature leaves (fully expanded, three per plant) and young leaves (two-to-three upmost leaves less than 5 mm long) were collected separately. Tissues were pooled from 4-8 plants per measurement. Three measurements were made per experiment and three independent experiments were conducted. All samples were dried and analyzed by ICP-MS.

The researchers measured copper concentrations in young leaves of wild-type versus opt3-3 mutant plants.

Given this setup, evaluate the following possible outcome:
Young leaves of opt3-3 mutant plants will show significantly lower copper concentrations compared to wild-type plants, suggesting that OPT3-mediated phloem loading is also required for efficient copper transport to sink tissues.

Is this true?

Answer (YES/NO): YES